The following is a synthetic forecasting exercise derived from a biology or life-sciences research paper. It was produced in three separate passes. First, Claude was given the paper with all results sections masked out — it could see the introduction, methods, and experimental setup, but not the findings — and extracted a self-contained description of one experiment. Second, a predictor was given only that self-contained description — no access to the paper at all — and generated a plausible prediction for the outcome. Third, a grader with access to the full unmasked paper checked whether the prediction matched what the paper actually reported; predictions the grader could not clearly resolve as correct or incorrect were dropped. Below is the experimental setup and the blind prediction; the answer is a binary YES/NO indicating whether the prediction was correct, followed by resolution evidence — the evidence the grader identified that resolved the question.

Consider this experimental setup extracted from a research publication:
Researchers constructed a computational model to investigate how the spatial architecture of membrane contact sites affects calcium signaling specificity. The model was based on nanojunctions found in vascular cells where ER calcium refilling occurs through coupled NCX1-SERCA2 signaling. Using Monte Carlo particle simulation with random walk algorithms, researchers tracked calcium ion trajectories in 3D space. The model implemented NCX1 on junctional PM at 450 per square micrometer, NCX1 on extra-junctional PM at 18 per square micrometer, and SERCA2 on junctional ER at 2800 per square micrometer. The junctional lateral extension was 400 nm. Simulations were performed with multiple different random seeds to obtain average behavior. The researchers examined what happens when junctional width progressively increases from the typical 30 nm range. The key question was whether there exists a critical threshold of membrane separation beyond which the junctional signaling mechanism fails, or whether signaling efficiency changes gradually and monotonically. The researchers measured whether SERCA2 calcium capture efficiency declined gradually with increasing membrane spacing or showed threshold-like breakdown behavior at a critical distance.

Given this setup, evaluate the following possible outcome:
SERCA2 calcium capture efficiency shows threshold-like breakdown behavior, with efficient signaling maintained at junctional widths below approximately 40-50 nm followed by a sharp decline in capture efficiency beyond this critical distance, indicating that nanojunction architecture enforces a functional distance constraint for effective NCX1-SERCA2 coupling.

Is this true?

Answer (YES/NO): YES